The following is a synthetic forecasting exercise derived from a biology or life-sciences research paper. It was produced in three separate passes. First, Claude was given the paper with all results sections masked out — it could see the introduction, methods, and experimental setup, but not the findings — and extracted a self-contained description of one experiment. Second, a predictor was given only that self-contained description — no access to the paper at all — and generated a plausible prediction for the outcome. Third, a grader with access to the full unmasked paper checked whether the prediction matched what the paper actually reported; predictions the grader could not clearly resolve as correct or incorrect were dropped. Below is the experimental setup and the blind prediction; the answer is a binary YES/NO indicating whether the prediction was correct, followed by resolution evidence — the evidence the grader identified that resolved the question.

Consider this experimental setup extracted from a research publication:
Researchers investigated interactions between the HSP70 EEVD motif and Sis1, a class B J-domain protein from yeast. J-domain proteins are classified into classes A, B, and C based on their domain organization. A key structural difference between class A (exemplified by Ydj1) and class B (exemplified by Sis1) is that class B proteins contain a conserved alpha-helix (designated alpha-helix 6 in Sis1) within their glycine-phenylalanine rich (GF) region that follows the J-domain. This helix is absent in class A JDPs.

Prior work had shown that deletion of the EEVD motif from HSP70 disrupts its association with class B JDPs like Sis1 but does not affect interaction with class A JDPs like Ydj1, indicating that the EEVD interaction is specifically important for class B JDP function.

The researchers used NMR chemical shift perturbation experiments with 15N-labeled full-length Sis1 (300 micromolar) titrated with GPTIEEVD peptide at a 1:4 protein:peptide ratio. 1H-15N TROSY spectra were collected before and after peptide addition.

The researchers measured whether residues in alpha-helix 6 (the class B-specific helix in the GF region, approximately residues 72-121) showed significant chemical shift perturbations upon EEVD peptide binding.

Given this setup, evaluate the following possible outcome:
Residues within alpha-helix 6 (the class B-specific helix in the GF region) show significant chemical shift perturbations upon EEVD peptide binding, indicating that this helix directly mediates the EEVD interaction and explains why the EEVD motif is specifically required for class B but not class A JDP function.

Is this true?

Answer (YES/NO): NO